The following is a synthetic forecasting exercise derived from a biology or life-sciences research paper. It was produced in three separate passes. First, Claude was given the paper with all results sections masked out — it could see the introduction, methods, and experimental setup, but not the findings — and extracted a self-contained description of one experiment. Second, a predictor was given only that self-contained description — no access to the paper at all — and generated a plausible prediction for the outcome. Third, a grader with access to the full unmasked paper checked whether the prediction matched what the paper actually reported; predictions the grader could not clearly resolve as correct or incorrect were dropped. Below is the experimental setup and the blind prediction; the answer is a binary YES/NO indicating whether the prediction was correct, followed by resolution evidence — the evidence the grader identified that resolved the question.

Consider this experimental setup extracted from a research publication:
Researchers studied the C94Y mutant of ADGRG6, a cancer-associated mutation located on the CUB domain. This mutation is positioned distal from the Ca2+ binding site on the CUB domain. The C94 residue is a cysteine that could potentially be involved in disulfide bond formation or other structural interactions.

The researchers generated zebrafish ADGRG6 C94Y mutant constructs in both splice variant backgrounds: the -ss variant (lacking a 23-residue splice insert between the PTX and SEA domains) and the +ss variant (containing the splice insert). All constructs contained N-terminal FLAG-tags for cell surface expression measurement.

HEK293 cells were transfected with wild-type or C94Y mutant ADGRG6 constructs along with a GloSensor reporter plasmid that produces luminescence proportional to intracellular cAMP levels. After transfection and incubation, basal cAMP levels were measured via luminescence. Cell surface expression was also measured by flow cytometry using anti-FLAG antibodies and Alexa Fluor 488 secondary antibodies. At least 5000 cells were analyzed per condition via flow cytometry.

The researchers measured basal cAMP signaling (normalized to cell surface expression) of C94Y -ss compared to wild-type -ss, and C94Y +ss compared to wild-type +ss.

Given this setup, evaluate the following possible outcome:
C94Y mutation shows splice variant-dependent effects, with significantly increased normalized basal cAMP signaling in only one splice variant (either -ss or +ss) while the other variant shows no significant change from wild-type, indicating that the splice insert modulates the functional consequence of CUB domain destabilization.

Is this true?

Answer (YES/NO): NO